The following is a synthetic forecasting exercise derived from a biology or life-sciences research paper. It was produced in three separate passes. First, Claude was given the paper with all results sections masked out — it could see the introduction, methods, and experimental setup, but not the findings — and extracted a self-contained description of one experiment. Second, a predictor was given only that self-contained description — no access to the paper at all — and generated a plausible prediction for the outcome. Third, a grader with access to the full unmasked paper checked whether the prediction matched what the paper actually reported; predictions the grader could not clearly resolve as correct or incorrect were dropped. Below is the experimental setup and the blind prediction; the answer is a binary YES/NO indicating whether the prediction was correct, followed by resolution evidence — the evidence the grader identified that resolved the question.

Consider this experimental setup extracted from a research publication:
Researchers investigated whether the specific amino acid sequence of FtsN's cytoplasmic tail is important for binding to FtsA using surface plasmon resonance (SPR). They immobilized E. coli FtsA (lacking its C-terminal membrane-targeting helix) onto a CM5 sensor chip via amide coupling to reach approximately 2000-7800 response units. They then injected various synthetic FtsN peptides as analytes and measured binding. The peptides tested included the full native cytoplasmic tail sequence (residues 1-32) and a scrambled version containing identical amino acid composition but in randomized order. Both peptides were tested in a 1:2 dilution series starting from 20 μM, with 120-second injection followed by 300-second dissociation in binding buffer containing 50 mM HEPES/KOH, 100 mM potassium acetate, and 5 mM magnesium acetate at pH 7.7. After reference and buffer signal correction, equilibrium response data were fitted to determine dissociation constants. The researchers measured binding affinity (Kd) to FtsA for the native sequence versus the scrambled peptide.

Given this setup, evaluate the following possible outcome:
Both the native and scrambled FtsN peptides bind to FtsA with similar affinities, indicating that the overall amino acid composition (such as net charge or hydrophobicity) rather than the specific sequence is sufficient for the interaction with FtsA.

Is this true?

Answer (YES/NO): YES